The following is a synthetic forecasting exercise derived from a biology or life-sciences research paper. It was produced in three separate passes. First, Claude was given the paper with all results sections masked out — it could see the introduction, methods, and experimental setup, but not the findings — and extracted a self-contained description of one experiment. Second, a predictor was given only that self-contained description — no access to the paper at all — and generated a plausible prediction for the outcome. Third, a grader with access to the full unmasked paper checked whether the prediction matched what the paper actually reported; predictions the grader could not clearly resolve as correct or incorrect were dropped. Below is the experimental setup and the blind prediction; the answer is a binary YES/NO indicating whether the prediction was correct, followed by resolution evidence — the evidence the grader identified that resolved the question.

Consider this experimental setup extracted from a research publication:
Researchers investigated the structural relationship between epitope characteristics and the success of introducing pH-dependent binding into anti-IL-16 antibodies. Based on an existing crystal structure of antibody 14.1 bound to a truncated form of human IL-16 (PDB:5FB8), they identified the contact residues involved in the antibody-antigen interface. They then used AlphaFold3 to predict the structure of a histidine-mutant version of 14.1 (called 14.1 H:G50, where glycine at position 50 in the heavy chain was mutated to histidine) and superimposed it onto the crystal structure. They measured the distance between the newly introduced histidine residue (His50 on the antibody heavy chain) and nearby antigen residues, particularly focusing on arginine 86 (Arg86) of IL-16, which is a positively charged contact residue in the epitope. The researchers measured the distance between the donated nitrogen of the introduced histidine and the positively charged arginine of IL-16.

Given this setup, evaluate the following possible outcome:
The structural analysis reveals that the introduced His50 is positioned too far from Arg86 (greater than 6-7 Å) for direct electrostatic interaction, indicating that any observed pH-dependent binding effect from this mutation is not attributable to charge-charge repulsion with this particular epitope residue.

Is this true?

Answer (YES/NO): NO